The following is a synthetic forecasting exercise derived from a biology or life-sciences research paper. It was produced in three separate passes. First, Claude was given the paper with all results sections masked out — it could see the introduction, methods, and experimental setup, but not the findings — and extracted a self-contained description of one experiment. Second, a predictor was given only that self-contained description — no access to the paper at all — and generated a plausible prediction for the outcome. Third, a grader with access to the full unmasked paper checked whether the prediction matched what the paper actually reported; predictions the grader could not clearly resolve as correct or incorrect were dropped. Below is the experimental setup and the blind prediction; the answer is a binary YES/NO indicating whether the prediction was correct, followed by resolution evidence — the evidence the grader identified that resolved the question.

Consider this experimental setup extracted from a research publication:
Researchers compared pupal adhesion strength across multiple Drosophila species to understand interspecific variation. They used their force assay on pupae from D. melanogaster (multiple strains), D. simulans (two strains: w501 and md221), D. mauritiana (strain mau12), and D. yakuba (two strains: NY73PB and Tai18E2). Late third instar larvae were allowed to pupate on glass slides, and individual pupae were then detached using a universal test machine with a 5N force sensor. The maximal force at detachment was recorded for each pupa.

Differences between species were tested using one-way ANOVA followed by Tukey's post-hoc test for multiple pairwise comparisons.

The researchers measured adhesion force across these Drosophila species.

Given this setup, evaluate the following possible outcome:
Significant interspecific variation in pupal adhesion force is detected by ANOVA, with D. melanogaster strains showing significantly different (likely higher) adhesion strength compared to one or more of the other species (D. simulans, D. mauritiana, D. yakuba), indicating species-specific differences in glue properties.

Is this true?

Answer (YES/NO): YES